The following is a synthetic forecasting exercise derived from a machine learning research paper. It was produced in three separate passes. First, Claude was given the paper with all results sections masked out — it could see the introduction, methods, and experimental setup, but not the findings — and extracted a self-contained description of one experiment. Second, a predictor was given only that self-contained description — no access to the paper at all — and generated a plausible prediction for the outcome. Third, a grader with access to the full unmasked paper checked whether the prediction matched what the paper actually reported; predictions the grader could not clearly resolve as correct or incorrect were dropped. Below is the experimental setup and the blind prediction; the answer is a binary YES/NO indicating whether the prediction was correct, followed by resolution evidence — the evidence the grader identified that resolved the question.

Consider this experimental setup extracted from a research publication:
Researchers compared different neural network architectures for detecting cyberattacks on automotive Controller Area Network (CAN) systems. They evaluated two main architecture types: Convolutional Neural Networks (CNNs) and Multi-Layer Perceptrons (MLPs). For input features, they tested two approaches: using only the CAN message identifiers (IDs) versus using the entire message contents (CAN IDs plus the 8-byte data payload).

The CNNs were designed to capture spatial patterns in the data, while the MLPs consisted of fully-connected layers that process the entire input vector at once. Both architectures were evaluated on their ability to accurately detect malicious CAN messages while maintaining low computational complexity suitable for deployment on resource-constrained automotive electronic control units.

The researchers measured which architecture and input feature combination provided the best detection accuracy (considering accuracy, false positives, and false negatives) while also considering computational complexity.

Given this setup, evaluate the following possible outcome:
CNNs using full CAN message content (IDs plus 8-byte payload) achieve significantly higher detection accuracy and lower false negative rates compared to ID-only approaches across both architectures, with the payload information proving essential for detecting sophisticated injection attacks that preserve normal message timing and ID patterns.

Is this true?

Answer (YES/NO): NO